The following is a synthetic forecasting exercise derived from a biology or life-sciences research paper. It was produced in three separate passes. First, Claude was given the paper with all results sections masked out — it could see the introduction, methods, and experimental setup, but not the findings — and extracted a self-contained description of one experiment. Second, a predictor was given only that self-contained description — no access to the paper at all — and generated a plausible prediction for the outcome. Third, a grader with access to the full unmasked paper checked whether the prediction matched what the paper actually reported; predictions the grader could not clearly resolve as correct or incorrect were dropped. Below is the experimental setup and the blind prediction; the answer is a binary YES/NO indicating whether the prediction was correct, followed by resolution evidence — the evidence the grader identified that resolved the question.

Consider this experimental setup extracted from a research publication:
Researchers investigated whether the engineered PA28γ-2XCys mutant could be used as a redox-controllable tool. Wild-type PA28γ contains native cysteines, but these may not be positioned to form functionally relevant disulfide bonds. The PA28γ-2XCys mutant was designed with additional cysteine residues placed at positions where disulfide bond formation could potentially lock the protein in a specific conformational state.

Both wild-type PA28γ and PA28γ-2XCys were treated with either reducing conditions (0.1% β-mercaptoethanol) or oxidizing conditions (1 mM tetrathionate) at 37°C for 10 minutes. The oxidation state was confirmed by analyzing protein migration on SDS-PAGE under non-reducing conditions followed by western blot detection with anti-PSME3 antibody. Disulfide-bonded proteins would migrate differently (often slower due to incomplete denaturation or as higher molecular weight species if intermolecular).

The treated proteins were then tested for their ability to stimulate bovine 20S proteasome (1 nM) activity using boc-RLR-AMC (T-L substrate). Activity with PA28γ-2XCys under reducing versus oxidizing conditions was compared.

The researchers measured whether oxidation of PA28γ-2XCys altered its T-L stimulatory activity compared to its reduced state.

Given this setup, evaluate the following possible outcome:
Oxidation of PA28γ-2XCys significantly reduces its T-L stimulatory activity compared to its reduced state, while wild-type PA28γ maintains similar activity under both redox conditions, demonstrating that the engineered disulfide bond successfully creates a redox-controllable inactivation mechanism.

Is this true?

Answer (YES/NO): NO